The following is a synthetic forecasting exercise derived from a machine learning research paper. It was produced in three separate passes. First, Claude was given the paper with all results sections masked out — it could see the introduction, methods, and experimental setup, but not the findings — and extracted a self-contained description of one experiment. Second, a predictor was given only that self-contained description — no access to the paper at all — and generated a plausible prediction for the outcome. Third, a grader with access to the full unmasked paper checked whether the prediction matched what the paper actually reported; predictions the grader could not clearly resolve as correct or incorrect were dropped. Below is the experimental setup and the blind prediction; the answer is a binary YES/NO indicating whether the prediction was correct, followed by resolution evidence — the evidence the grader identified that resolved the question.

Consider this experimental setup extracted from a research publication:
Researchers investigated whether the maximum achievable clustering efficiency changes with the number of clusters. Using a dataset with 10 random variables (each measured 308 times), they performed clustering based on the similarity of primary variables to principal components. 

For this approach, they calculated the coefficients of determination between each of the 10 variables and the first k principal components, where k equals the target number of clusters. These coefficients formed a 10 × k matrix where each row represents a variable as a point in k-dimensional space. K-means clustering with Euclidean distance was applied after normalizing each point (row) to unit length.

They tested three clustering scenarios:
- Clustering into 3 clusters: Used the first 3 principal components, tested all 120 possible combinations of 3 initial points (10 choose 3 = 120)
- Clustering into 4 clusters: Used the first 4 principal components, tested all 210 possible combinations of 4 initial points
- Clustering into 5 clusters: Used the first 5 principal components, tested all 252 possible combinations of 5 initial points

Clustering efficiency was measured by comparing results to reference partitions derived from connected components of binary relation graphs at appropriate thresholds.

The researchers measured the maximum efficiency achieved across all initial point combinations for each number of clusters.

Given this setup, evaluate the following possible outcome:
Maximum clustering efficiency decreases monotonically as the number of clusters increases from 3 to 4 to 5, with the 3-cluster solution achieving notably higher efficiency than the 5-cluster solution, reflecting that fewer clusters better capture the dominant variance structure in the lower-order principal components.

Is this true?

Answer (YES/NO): NO